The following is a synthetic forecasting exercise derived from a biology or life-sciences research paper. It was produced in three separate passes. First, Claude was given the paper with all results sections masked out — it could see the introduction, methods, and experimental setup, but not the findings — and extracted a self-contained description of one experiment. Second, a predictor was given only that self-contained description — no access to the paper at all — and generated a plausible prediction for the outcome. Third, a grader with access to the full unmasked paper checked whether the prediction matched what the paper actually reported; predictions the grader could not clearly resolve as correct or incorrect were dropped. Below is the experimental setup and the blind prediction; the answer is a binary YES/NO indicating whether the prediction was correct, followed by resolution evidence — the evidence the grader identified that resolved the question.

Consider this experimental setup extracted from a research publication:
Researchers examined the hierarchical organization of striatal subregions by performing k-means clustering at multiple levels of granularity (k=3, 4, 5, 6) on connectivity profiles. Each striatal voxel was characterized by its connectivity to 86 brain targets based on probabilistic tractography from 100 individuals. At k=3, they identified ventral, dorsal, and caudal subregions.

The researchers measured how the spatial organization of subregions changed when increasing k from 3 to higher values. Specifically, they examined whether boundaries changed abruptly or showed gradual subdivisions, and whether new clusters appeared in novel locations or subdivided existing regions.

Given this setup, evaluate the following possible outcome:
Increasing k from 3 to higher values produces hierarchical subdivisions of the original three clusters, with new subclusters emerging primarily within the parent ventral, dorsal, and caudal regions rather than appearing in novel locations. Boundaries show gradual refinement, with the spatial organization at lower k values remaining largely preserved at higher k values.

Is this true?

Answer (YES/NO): YES